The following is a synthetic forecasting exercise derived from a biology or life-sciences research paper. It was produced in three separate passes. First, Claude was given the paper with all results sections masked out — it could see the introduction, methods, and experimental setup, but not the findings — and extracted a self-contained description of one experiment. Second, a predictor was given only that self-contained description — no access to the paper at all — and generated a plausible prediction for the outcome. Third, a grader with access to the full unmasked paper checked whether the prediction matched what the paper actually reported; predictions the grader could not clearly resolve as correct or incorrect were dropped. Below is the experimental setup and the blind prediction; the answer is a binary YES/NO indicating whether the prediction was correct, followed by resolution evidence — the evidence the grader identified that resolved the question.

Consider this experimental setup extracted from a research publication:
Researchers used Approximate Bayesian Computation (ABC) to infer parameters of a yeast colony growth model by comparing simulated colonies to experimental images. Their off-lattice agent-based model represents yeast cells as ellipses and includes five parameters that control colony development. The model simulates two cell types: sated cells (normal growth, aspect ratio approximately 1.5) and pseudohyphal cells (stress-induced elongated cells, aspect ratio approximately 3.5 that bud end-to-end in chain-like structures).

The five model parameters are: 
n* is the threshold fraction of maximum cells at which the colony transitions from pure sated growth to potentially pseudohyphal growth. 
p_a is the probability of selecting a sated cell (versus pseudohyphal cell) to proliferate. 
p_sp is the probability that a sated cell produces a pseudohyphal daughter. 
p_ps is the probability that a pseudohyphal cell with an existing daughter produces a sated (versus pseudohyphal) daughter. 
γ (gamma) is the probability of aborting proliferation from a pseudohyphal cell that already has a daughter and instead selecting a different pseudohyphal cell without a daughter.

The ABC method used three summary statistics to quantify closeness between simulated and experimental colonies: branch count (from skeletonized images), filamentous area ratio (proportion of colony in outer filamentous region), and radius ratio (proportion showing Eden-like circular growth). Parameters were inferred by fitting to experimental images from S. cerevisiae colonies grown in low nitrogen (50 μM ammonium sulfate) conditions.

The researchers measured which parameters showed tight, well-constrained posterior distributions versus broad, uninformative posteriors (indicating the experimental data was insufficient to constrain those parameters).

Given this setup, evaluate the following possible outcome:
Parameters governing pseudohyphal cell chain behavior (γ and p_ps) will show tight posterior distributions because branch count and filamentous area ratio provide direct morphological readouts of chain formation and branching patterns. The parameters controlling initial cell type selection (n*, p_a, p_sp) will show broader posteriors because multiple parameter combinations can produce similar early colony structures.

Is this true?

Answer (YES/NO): NO